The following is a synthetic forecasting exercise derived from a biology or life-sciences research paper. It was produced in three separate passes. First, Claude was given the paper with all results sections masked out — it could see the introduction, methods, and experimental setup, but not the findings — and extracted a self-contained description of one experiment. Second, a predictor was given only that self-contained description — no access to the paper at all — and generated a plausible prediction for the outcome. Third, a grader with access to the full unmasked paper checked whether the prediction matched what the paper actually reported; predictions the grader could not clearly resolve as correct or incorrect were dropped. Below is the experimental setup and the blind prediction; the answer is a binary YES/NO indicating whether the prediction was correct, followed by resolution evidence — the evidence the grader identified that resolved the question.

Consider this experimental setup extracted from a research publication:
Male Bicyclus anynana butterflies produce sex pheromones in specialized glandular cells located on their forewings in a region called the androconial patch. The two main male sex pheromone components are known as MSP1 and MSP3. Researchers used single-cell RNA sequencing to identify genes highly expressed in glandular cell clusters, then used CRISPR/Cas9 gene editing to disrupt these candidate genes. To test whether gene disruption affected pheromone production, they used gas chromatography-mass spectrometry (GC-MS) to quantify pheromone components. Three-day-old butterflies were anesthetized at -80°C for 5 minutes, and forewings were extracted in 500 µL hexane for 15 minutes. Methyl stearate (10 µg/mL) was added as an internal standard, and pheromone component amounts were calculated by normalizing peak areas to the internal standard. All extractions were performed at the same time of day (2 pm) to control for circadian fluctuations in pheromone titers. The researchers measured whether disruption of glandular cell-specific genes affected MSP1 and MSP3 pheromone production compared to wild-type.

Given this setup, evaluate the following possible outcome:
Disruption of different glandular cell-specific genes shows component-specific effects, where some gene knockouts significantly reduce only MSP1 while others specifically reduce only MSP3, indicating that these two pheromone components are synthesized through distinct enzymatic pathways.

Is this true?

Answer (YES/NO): NO